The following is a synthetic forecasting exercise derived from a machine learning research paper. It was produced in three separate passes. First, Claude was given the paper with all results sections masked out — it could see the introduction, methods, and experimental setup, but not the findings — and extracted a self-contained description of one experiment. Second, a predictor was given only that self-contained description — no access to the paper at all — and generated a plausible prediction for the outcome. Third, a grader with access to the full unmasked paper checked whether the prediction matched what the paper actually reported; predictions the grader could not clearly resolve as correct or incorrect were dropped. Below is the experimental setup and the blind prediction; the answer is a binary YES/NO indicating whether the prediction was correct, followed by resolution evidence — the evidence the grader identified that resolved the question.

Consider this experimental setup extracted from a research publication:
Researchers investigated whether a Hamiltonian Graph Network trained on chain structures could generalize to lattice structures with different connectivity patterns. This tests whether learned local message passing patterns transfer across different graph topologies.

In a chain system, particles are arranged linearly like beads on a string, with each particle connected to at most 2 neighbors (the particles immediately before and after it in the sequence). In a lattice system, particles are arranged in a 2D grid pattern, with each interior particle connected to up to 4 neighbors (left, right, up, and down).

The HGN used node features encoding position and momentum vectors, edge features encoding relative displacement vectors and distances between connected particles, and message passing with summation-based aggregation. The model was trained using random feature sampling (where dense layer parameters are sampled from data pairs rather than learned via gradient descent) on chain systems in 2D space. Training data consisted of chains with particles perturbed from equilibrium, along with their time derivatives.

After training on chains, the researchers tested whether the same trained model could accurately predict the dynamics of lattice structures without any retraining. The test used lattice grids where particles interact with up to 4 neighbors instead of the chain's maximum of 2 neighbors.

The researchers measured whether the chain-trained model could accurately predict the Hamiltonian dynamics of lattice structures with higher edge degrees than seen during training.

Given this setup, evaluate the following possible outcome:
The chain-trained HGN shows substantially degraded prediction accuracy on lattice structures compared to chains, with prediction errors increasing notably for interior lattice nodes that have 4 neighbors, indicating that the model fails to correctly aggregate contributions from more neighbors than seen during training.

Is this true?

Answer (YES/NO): NO